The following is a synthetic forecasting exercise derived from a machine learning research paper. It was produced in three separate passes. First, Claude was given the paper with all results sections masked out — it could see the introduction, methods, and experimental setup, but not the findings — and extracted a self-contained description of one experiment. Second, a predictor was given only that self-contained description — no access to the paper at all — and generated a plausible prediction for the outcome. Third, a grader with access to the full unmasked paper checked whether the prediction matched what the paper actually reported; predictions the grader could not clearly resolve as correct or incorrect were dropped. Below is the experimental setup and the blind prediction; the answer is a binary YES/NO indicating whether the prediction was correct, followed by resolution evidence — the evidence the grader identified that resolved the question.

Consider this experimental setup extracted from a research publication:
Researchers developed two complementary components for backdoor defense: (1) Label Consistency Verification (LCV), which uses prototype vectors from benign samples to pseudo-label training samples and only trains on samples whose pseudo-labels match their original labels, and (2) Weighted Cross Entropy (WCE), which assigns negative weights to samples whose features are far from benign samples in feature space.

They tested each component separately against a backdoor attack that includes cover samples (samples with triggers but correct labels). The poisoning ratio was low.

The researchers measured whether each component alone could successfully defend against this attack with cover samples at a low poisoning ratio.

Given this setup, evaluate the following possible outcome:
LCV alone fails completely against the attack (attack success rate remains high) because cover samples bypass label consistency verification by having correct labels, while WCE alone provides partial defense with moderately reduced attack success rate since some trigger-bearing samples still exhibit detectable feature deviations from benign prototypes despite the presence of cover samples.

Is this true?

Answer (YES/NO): NO